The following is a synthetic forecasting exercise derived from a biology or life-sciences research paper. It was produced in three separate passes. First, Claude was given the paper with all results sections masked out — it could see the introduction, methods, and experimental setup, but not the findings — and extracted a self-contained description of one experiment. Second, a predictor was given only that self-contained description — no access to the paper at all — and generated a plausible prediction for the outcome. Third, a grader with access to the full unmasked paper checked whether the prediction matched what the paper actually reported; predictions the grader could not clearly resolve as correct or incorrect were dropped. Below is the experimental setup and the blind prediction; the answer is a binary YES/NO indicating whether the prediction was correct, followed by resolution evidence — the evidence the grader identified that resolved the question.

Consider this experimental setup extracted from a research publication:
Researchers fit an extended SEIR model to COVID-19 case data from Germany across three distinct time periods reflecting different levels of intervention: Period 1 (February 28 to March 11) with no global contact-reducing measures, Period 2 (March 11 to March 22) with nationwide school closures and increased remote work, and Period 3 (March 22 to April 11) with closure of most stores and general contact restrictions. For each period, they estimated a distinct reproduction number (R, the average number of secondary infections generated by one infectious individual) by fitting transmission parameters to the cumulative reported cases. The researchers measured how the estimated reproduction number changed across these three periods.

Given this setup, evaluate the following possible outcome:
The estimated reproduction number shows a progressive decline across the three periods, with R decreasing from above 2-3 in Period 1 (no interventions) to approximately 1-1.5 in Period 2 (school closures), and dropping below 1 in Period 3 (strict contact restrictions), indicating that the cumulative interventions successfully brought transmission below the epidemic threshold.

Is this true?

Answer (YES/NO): NO